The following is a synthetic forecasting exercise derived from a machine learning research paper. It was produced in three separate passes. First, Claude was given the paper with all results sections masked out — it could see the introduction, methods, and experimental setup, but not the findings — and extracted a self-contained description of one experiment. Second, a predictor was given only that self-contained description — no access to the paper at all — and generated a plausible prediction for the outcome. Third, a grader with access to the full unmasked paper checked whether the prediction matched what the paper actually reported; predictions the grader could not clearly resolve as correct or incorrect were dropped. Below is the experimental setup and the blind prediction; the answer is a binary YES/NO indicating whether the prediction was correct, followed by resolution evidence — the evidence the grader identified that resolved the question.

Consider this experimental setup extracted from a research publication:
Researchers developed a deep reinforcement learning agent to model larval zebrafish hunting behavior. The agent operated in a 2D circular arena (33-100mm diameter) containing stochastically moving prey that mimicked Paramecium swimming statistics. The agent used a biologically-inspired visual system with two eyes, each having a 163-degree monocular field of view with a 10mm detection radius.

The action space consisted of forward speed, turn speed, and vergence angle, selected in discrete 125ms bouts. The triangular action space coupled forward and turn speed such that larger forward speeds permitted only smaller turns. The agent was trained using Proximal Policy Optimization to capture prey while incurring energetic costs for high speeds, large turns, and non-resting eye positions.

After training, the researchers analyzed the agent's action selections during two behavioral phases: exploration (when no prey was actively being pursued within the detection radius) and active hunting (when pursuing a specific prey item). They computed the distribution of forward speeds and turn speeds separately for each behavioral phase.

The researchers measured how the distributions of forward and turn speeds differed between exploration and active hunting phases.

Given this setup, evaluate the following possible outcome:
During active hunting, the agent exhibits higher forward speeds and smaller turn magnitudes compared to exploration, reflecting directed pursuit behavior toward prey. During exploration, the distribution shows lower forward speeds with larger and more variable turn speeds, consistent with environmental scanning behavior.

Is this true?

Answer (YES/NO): NO